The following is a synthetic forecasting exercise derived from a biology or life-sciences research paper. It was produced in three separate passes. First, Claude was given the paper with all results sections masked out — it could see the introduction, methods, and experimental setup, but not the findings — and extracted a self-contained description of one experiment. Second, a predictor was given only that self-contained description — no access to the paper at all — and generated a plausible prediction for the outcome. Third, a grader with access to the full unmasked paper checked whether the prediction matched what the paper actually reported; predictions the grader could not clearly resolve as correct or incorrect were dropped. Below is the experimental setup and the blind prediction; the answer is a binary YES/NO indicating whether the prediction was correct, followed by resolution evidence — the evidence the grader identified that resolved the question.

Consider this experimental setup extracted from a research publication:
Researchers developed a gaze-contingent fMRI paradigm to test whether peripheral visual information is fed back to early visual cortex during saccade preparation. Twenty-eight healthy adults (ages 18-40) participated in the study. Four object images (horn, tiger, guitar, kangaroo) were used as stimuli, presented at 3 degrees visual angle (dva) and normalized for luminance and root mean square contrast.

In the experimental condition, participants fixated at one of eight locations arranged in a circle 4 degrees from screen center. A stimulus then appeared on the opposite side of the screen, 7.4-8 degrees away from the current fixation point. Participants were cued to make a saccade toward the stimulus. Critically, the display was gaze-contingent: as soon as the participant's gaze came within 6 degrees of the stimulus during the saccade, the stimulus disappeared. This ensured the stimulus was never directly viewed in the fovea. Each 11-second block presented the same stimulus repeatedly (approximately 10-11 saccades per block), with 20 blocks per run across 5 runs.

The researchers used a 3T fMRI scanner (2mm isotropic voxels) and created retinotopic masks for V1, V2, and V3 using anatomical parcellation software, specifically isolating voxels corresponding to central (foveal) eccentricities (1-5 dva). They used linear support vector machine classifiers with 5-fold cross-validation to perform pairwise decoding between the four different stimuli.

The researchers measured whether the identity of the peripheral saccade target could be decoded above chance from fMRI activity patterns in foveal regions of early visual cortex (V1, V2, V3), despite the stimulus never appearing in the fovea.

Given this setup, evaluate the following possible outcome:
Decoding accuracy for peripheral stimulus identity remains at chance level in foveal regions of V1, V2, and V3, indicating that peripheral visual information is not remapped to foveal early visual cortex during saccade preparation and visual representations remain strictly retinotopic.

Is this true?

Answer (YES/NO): NO